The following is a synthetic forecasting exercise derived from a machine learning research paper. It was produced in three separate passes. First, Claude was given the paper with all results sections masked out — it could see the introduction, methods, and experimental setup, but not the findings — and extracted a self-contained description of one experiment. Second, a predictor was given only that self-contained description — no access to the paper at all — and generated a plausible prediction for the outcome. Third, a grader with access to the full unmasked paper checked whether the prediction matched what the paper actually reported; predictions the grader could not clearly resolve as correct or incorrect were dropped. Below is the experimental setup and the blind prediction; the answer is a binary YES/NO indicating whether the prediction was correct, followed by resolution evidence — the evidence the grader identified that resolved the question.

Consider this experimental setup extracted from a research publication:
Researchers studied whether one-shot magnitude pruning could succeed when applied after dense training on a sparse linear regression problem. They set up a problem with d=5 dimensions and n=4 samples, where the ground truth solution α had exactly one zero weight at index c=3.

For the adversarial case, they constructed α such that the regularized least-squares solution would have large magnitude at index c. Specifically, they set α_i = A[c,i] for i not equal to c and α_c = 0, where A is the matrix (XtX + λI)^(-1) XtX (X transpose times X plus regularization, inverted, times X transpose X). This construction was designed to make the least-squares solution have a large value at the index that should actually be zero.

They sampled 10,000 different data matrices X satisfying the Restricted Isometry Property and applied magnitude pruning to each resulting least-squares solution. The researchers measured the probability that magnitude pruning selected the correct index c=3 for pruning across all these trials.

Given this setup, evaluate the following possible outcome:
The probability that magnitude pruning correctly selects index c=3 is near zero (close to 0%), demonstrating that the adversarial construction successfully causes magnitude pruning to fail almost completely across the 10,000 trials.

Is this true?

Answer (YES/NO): NO